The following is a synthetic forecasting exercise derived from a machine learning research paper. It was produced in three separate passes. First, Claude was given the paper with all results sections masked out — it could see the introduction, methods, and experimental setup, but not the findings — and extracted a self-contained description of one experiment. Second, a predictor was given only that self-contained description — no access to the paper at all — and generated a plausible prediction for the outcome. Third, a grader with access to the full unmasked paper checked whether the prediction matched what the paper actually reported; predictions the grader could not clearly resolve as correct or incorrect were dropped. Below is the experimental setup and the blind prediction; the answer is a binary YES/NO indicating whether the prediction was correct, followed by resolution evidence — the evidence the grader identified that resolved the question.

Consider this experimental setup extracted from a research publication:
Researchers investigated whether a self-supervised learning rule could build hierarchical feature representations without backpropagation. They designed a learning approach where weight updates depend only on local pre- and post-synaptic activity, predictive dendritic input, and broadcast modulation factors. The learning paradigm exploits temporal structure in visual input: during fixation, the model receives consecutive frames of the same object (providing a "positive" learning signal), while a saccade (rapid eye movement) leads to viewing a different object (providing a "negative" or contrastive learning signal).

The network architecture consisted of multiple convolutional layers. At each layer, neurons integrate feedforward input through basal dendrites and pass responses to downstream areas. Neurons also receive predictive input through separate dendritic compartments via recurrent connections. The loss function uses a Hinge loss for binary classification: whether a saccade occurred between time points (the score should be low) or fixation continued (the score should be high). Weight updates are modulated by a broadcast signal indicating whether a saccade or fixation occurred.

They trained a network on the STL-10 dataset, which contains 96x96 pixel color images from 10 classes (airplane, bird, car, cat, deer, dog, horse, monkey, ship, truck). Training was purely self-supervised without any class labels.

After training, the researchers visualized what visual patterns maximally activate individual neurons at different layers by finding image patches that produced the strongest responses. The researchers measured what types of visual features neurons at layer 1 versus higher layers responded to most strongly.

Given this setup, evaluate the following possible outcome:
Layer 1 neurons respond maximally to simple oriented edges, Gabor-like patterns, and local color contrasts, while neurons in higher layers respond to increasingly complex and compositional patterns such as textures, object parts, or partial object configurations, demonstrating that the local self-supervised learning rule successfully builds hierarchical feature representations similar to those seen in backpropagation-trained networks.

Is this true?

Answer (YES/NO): YES